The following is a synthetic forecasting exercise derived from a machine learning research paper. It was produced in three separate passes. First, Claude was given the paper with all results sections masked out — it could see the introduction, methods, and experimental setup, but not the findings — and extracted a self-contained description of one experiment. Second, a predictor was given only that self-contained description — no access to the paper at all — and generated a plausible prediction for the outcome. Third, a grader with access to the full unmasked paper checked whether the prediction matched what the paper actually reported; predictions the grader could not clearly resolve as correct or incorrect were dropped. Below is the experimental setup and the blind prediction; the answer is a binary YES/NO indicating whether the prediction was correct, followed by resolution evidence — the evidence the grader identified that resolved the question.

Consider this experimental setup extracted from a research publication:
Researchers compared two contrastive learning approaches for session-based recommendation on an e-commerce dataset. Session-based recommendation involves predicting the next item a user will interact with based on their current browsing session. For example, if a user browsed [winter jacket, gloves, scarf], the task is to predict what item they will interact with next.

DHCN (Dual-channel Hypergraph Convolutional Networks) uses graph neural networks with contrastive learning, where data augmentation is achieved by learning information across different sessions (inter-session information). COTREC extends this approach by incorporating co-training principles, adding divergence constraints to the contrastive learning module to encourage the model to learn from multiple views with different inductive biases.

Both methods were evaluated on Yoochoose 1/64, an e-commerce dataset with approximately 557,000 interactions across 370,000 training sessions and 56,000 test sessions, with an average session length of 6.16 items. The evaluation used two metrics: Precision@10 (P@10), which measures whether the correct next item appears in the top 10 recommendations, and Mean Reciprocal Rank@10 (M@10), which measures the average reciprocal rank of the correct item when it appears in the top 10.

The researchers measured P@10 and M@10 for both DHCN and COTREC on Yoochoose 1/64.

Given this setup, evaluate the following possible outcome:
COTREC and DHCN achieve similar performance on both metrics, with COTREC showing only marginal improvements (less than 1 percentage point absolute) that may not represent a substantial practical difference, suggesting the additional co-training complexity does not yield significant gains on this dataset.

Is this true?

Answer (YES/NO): NO